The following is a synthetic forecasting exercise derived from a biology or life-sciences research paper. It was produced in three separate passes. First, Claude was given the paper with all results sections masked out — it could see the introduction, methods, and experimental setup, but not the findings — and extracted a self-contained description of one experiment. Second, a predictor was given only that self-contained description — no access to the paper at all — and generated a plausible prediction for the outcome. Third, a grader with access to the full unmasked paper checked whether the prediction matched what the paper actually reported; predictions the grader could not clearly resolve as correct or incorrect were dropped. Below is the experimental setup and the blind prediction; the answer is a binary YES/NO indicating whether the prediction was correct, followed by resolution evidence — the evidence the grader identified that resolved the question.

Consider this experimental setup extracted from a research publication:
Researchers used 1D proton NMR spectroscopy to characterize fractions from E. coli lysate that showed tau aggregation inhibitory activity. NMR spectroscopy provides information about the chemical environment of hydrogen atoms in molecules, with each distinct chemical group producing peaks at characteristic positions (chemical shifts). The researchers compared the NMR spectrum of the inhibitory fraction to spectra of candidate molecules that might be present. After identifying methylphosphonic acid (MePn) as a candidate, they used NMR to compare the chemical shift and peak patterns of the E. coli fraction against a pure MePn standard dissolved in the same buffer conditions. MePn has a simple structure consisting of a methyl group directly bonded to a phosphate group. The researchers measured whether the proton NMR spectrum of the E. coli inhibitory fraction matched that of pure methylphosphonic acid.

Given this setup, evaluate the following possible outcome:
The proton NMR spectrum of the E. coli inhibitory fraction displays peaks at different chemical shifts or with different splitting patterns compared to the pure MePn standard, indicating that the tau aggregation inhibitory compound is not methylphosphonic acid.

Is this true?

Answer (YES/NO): NO